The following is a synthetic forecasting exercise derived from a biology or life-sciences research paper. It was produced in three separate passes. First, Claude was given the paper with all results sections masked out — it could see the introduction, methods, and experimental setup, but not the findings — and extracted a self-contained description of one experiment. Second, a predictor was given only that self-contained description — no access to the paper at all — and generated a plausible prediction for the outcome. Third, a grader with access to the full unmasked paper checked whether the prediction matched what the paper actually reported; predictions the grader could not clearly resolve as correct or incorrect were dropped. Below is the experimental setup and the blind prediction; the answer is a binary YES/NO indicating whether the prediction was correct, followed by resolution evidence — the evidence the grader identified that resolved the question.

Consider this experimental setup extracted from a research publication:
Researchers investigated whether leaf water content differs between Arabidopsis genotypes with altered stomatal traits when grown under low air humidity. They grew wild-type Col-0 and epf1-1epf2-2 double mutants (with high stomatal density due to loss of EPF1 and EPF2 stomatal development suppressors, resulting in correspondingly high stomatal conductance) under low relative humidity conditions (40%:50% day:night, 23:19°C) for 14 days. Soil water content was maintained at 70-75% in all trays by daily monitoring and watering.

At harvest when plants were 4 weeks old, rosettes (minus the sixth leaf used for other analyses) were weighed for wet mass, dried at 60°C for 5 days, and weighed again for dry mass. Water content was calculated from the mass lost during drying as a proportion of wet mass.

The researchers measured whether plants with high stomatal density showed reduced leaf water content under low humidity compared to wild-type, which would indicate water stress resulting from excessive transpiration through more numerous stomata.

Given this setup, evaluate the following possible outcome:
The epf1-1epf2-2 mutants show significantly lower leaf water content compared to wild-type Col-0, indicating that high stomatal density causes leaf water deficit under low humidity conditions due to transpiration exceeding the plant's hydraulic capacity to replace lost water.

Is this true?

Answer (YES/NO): NO